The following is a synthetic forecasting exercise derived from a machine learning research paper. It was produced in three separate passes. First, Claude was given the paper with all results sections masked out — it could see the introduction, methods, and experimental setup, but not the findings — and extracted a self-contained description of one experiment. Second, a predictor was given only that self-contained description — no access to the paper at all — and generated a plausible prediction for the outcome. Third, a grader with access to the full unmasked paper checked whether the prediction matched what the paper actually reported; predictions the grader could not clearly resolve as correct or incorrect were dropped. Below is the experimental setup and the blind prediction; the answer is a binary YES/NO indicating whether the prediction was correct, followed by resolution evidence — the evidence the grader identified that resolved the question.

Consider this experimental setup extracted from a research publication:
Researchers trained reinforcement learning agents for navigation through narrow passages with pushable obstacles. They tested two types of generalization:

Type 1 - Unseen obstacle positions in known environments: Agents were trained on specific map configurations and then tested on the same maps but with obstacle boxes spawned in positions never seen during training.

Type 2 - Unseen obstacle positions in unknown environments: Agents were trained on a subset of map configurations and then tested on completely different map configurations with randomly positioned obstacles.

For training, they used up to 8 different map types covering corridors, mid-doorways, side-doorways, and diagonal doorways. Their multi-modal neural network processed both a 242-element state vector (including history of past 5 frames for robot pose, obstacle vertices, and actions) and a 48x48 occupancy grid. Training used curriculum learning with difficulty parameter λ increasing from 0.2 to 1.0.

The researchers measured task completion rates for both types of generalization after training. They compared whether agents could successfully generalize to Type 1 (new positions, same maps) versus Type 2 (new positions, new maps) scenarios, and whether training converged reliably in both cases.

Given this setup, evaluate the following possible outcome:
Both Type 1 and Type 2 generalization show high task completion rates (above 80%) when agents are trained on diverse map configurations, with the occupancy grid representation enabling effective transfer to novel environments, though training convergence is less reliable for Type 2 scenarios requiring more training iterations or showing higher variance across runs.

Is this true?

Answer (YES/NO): NO